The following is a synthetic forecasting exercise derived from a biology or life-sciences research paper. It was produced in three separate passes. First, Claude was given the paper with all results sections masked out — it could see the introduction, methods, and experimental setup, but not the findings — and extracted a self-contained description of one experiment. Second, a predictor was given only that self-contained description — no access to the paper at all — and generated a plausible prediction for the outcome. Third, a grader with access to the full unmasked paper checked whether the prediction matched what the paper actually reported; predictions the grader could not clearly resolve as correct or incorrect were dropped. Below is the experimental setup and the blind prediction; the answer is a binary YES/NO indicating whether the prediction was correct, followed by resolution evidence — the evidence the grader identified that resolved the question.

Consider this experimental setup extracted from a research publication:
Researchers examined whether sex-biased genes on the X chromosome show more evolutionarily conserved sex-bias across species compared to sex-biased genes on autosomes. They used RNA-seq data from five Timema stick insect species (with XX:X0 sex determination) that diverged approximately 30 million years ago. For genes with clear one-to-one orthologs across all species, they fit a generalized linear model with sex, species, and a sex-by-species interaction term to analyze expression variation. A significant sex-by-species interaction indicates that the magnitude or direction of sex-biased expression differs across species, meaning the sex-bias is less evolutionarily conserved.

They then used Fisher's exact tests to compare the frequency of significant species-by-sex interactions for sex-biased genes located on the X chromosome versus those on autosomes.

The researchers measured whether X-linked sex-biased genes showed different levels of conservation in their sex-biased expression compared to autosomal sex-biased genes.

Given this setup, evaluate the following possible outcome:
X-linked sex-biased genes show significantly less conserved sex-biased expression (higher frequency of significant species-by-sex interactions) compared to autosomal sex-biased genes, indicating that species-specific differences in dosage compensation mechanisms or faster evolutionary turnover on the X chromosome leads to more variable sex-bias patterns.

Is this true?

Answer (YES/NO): NO